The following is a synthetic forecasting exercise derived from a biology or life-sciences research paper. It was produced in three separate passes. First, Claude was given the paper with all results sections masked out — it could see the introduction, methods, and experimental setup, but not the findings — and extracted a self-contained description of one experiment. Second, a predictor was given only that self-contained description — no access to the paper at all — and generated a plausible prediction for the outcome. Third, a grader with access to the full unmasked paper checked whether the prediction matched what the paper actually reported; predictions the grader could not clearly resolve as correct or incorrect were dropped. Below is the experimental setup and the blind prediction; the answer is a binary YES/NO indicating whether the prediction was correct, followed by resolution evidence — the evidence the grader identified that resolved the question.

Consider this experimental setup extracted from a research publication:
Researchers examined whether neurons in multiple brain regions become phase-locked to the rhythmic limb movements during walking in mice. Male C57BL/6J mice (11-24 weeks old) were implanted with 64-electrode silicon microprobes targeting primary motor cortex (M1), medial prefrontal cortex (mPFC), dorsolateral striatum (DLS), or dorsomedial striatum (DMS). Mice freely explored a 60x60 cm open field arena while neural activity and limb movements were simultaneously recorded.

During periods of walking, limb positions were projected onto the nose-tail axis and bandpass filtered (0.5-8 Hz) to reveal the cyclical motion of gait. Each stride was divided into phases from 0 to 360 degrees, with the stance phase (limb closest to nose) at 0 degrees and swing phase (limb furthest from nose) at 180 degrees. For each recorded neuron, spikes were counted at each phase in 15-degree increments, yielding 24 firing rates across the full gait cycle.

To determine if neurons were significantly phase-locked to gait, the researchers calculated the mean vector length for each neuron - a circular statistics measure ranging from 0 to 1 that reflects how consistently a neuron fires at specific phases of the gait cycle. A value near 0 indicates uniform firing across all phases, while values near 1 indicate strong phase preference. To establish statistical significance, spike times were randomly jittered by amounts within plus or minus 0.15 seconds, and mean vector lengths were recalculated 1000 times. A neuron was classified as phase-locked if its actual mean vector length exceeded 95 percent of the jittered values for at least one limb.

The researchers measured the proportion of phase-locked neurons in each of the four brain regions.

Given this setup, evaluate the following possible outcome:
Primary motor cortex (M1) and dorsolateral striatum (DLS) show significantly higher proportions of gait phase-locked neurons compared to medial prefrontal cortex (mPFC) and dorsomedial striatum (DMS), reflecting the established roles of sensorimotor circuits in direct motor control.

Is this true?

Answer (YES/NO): YES